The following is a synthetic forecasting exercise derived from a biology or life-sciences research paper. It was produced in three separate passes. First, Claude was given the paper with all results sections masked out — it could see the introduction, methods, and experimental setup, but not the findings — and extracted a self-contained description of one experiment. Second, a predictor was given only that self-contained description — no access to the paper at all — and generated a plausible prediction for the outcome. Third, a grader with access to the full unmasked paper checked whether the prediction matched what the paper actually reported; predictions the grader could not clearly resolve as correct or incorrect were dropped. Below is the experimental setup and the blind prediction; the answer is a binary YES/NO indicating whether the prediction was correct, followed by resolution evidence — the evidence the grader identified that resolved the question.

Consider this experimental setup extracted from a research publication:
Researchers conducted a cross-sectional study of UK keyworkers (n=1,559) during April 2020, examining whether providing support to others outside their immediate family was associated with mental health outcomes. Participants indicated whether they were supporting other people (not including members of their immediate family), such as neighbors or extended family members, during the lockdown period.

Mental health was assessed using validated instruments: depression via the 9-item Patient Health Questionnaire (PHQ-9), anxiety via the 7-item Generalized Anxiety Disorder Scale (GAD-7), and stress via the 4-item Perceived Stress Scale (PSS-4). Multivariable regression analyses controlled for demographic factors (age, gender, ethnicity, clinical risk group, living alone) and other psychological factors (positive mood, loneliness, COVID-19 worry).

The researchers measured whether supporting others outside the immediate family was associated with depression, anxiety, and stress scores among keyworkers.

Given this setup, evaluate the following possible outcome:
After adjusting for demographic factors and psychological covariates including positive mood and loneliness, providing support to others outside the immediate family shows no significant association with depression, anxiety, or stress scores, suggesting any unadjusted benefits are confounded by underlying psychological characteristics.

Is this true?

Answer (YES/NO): NO